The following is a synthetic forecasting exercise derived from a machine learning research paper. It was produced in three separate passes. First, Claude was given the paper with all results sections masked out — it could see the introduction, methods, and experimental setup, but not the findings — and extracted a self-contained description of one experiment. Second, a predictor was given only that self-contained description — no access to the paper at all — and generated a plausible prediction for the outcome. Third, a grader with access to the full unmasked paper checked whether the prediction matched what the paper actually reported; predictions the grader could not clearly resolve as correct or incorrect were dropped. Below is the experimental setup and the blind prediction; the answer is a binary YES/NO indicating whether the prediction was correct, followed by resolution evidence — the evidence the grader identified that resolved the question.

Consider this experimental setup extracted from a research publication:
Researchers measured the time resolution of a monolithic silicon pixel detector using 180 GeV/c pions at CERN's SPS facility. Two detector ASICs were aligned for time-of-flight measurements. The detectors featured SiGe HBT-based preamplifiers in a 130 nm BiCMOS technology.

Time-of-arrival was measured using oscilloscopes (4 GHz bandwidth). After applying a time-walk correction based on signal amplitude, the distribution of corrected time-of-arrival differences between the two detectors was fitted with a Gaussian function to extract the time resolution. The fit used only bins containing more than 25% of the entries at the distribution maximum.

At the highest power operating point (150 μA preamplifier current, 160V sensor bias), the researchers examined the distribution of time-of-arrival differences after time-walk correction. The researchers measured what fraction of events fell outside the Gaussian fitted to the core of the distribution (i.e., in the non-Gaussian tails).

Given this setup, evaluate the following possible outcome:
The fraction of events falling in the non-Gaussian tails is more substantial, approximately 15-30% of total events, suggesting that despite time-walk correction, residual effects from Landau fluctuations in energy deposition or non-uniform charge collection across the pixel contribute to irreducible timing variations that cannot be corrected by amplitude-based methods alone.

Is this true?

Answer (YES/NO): NO